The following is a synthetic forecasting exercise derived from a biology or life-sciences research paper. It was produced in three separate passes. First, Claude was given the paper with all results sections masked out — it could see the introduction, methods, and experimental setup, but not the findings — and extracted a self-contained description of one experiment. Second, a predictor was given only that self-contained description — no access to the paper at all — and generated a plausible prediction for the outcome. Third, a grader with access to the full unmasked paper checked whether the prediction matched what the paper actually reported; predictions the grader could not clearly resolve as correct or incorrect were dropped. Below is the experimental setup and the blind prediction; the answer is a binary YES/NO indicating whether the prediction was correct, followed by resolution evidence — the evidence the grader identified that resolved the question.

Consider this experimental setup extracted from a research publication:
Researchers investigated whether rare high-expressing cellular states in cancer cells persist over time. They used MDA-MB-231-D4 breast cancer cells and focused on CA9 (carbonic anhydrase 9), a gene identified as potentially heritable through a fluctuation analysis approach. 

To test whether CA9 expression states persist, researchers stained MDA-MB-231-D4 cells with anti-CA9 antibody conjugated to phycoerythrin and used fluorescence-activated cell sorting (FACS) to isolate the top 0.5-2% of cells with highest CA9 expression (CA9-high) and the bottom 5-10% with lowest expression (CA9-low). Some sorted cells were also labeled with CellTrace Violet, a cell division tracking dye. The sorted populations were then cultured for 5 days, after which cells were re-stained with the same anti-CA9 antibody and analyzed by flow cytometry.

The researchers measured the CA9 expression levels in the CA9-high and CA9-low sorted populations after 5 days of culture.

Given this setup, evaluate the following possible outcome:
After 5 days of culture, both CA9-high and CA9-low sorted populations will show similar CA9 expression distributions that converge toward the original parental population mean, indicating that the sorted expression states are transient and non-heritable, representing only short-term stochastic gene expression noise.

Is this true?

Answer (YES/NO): NO